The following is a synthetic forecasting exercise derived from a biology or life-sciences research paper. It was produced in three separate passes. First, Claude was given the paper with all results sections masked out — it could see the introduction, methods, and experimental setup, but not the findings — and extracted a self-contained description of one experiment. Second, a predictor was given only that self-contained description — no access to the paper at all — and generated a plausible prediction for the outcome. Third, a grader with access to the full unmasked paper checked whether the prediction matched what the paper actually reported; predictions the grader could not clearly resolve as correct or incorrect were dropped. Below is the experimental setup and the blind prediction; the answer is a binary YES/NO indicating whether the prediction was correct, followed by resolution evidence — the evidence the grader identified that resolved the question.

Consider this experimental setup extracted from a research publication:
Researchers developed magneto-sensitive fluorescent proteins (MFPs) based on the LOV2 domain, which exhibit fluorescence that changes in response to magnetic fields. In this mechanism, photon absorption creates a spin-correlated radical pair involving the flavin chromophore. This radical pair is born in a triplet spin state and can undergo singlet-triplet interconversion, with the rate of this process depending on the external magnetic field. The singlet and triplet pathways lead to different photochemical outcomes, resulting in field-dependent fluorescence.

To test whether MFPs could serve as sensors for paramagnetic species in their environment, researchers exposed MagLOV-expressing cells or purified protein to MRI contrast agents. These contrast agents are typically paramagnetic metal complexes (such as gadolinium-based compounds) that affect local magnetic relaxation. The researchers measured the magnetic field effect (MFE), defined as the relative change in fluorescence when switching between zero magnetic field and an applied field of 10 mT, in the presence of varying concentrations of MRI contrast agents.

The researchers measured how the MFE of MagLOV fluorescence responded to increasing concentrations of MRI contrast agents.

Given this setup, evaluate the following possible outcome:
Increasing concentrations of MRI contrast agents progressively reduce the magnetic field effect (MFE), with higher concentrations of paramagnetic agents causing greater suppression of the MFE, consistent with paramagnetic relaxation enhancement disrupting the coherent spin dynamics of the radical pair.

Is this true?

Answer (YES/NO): YES